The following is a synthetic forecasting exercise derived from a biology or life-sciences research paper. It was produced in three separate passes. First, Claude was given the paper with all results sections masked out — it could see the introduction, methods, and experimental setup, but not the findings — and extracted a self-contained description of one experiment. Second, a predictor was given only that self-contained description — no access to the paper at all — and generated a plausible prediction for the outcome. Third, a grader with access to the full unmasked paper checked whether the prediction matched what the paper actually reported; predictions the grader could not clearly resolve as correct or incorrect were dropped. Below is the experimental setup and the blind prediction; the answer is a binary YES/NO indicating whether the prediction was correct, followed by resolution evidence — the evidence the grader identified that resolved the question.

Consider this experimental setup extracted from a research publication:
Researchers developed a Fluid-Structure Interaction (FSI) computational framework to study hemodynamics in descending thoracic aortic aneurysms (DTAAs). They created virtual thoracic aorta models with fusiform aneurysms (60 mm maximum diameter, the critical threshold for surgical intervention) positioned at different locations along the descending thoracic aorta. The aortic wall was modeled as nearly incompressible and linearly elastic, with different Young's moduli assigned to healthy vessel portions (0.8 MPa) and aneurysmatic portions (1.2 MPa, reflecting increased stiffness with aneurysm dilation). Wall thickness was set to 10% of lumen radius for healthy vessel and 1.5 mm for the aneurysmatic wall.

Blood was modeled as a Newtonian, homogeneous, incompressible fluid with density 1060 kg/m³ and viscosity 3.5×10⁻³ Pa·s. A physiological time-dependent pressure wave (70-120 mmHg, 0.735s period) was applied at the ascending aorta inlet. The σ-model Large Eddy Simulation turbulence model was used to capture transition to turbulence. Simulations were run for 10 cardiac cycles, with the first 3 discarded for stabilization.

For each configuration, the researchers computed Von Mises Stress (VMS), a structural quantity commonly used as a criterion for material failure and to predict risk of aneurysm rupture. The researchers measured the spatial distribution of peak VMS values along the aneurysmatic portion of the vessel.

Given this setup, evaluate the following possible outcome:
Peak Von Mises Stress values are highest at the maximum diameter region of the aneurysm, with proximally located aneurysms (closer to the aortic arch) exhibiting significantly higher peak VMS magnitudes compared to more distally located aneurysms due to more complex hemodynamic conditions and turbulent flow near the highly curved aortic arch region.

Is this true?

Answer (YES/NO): NO